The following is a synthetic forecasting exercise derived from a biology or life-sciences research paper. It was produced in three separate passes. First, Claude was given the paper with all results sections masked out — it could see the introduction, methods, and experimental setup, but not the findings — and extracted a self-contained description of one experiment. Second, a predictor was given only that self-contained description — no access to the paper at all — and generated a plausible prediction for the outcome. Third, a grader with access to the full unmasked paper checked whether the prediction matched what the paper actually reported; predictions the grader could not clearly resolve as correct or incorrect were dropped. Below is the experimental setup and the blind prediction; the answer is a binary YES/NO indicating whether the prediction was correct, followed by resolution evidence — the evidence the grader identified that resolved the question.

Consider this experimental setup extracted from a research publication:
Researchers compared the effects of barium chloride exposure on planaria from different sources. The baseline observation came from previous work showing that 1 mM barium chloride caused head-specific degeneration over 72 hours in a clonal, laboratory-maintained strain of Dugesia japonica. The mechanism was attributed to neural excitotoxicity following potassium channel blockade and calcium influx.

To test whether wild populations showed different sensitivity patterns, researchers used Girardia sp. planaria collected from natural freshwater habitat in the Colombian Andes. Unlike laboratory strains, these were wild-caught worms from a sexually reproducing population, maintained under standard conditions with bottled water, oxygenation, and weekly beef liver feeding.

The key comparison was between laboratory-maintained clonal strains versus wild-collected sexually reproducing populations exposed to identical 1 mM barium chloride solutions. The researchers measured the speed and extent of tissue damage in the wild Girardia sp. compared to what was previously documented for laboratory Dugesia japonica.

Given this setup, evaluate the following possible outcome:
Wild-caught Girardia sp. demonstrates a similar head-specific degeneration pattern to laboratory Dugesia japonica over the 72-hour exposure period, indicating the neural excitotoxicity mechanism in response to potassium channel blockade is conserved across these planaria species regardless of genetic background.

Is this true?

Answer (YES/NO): NO